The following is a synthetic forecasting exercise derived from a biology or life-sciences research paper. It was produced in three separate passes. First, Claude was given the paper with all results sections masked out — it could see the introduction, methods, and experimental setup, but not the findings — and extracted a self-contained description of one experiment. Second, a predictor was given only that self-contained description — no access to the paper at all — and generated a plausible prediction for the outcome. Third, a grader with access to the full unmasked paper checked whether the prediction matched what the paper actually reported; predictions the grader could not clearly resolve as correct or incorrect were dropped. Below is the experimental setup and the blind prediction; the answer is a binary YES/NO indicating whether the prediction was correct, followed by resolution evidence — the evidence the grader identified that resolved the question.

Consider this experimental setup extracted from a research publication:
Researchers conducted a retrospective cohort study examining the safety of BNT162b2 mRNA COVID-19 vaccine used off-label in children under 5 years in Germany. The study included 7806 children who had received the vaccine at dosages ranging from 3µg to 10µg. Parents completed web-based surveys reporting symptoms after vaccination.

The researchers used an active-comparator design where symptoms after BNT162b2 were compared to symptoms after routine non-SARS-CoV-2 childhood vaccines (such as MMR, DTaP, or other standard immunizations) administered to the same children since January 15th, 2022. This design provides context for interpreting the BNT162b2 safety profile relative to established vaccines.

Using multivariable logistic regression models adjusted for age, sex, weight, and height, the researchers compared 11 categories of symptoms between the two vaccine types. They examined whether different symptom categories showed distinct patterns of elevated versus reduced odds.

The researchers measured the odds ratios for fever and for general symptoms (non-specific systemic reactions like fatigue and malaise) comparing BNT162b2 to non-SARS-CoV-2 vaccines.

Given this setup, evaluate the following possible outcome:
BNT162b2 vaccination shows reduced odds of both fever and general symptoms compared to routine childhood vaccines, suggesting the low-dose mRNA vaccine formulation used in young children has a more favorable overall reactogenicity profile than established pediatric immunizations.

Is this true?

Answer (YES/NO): YES